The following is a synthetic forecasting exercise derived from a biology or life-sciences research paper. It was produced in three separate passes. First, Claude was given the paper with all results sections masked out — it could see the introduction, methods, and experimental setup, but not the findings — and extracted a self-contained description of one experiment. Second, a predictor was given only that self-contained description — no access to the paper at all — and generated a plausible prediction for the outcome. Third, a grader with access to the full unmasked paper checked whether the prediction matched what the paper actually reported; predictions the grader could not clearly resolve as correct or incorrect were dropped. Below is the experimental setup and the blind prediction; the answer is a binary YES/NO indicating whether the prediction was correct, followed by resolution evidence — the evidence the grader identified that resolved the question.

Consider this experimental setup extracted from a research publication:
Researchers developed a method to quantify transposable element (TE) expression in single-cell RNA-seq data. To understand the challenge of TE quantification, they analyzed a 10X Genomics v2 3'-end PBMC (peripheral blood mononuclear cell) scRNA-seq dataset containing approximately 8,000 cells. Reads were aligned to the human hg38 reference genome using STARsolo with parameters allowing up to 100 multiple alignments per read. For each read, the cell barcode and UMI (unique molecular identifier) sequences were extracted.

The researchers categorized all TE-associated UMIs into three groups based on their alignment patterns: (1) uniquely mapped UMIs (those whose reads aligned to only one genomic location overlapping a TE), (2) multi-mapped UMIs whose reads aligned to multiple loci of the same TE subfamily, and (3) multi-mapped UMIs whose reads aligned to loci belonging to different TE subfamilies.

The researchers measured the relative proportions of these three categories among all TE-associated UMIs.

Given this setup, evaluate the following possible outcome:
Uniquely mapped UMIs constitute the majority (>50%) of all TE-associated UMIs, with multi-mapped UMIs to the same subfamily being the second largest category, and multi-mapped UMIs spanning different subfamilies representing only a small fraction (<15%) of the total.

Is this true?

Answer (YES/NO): NO